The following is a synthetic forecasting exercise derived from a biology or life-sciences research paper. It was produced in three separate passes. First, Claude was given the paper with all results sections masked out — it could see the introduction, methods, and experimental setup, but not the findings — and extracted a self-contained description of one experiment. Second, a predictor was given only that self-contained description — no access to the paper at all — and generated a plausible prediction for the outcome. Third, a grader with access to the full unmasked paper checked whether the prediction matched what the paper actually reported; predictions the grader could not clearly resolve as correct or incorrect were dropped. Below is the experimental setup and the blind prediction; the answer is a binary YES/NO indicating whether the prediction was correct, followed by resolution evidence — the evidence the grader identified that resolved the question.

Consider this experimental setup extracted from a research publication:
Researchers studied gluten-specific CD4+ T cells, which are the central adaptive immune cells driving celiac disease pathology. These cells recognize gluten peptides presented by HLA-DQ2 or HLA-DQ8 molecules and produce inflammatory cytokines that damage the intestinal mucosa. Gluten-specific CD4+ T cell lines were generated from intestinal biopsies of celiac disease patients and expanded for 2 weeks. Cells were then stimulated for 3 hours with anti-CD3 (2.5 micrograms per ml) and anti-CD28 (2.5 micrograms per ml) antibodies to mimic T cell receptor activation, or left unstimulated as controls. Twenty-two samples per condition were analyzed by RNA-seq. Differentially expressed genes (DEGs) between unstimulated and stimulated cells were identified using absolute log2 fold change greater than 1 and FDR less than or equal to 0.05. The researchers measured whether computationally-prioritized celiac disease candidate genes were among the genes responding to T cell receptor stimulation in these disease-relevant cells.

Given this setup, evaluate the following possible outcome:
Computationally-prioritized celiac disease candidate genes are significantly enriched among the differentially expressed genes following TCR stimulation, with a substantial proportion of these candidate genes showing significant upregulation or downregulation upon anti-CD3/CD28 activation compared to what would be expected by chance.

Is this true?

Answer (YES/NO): NO